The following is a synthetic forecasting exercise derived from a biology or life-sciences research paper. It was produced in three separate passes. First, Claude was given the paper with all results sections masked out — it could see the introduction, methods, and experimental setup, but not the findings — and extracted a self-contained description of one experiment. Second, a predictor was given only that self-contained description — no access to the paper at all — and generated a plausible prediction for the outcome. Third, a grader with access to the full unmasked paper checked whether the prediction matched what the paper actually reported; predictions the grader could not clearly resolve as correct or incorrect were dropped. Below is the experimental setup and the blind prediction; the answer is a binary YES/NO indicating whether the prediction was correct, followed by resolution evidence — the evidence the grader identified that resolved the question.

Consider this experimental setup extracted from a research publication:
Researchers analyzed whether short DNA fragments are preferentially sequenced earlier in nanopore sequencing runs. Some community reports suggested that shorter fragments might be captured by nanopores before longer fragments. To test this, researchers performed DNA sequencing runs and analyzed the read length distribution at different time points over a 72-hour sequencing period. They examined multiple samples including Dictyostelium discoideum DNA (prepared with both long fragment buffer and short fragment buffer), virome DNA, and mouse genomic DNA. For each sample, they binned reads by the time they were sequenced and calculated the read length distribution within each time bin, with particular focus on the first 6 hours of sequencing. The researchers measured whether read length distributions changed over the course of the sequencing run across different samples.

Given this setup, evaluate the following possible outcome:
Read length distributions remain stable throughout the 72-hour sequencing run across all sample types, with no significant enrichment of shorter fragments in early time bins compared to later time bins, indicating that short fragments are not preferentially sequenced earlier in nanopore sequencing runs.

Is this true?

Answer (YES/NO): NO